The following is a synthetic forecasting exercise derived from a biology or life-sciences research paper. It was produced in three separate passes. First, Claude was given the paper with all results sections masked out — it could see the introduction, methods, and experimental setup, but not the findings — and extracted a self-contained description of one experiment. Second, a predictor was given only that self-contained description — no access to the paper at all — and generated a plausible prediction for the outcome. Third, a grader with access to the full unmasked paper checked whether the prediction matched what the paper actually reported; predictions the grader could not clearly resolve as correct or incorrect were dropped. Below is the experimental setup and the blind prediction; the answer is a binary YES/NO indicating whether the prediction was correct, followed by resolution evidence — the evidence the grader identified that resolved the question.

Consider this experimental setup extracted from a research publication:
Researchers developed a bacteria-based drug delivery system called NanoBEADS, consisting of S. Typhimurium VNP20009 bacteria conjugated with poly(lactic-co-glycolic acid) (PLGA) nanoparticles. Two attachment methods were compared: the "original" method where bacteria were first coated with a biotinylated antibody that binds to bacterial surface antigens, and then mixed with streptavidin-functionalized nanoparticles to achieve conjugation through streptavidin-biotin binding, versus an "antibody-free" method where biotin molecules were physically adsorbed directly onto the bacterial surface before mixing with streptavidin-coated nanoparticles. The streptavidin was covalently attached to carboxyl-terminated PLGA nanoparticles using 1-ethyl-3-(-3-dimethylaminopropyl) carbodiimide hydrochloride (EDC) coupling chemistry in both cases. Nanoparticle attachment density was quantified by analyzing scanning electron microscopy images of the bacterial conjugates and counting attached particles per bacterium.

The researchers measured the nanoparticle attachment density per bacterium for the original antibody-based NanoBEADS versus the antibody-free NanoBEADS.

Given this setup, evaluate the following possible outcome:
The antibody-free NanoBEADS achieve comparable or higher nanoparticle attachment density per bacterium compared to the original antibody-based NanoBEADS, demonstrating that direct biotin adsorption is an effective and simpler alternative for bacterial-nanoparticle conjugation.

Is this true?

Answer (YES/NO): NO